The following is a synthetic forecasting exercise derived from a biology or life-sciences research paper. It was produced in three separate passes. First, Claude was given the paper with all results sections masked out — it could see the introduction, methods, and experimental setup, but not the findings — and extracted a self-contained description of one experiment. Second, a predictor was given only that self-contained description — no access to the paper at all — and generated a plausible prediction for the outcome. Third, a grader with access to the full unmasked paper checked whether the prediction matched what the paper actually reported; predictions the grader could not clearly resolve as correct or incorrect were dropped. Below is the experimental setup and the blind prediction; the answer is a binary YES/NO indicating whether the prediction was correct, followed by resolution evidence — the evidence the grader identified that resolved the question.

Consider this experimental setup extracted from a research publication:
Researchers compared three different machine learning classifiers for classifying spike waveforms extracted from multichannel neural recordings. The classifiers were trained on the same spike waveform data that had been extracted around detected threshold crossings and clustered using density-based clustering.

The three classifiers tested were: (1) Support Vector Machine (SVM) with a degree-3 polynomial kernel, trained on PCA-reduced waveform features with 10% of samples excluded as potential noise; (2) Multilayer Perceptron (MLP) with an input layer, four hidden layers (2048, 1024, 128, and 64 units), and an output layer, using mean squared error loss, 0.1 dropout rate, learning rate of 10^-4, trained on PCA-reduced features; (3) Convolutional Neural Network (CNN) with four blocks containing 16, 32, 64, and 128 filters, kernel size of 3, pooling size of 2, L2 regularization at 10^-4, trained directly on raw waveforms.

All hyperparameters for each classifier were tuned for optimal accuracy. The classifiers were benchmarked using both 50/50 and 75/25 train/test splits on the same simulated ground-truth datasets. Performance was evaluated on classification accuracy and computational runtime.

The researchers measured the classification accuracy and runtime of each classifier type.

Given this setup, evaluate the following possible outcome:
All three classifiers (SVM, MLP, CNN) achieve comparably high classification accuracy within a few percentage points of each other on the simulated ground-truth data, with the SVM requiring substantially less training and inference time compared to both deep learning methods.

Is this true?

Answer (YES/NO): NO